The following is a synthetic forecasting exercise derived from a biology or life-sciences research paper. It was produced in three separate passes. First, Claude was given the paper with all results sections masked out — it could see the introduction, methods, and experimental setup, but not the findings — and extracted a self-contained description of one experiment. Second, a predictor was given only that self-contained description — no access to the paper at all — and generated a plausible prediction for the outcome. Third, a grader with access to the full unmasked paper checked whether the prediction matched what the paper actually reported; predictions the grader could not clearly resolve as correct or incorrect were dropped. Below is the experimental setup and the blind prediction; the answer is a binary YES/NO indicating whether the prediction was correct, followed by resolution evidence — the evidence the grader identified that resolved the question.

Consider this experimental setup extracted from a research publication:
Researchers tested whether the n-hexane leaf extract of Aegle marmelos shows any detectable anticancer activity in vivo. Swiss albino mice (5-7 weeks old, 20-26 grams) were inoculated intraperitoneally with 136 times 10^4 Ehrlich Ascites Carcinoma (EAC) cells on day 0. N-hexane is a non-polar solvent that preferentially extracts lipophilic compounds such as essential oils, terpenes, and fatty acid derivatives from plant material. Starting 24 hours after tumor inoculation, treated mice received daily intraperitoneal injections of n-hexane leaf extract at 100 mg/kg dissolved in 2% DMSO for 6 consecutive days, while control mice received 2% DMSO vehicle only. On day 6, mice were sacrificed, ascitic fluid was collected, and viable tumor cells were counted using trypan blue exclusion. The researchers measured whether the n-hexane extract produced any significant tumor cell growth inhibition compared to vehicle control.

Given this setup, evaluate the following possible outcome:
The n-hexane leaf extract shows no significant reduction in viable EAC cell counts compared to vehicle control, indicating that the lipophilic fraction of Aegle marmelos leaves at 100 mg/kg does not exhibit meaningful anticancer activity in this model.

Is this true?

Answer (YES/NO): NO